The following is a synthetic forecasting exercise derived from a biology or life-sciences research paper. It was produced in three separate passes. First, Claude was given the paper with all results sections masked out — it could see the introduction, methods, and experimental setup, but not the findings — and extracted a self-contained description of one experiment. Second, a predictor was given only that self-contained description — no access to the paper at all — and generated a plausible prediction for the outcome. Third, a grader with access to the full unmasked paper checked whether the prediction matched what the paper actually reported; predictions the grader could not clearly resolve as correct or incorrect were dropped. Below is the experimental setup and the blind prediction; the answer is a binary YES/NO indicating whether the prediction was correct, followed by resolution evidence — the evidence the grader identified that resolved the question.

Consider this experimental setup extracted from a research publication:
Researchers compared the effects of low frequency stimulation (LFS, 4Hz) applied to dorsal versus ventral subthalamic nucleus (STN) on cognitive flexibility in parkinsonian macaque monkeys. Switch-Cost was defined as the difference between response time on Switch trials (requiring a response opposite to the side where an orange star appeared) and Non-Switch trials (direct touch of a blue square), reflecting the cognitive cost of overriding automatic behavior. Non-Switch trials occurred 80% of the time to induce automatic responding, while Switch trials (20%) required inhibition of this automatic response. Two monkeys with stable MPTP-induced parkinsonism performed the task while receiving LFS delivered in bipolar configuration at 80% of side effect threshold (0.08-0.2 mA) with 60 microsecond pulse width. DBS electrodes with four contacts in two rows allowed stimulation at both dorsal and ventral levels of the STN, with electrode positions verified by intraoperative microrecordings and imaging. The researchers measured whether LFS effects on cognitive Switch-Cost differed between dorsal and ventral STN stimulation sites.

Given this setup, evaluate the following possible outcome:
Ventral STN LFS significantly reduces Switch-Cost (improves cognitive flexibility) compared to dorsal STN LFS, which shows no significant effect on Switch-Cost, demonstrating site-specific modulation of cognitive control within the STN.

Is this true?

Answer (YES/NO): NO